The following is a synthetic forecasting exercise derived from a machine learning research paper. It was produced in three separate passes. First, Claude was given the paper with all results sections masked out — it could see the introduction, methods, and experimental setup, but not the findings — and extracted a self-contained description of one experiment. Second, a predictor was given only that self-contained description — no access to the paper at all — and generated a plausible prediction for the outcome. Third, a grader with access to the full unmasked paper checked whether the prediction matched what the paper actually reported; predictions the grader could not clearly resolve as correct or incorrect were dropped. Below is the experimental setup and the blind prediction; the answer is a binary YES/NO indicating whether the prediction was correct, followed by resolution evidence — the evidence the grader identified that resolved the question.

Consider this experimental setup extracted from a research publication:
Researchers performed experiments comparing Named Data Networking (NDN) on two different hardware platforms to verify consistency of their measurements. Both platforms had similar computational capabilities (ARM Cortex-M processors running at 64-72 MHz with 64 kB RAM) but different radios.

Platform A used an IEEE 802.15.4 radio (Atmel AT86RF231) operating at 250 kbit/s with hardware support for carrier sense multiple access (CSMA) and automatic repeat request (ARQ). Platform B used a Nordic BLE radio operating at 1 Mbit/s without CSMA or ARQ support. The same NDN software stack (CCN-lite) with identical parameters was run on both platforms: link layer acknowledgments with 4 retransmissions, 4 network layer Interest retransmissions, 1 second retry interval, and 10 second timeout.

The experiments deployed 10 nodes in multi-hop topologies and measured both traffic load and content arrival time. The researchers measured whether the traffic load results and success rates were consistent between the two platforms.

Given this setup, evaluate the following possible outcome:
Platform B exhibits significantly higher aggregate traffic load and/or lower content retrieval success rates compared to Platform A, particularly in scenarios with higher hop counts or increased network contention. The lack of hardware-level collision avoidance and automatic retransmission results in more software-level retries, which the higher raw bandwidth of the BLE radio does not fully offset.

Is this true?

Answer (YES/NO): NO